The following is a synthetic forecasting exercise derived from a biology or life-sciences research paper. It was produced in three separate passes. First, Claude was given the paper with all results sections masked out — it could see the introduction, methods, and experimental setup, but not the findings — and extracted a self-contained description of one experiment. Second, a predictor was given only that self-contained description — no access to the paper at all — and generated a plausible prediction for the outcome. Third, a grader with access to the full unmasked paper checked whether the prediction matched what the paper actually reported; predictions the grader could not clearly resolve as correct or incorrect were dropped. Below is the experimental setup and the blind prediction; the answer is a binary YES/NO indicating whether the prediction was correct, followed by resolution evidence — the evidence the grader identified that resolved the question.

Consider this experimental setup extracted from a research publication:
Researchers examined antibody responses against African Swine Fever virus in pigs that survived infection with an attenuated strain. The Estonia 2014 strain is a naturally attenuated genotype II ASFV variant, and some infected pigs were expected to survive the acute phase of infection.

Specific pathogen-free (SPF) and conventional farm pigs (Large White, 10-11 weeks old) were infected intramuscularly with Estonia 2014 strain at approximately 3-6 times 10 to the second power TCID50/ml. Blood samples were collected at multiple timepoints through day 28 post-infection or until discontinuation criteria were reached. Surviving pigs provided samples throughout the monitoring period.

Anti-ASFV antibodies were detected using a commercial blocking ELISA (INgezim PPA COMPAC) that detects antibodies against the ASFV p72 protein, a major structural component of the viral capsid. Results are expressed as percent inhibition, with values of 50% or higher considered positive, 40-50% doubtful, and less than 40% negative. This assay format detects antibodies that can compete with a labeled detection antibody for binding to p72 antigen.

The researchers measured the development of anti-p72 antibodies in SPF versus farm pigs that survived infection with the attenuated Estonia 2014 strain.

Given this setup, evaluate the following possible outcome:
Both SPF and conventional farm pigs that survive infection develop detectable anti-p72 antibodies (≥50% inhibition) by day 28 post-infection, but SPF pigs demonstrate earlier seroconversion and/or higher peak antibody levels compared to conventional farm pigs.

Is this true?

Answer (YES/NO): NO